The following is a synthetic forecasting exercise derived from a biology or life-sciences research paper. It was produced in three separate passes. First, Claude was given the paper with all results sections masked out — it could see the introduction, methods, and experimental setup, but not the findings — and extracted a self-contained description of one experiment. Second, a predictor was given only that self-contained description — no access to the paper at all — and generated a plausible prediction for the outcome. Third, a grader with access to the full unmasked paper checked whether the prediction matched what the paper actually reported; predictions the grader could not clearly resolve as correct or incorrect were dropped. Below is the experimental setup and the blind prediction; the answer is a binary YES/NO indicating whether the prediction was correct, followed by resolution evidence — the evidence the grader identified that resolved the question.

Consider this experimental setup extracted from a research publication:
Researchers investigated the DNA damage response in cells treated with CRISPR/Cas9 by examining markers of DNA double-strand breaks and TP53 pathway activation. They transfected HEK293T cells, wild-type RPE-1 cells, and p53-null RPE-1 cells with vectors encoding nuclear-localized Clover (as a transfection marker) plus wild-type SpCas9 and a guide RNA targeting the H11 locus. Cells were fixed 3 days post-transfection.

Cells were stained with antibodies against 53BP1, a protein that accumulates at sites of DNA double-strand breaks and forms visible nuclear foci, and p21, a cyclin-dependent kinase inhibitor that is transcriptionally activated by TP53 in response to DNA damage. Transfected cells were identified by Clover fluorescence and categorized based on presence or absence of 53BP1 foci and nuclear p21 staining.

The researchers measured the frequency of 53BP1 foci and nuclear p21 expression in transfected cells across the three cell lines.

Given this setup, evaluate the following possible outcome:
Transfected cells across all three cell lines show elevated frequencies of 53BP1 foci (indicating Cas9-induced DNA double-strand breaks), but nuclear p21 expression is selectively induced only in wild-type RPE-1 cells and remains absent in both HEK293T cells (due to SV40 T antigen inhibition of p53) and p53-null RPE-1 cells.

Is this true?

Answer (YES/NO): NO